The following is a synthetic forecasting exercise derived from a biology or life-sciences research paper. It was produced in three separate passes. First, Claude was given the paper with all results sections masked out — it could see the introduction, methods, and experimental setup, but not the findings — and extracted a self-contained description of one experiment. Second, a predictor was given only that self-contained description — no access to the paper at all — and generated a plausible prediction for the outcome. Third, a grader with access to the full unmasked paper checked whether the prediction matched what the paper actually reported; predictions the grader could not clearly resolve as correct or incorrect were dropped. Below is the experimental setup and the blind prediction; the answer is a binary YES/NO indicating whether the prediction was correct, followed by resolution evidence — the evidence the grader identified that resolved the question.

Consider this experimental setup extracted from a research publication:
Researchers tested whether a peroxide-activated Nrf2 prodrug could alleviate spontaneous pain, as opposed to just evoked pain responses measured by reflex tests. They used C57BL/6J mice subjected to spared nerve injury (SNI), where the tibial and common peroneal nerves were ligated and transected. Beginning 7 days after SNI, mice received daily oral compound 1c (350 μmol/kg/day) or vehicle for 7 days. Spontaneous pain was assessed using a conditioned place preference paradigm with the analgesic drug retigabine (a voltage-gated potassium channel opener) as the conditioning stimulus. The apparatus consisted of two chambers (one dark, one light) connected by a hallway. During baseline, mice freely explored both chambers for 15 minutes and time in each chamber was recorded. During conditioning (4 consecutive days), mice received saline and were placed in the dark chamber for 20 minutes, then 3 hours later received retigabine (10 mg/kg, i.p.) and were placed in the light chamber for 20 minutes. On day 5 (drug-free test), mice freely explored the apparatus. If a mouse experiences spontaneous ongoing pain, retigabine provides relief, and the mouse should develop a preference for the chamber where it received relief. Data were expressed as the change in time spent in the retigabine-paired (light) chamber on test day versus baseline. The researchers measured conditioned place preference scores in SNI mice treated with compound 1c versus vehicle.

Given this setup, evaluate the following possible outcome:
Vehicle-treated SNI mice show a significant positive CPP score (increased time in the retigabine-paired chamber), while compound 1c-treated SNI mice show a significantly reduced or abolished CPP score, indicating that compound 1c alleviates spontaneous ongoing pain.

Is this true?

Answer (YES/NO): YES